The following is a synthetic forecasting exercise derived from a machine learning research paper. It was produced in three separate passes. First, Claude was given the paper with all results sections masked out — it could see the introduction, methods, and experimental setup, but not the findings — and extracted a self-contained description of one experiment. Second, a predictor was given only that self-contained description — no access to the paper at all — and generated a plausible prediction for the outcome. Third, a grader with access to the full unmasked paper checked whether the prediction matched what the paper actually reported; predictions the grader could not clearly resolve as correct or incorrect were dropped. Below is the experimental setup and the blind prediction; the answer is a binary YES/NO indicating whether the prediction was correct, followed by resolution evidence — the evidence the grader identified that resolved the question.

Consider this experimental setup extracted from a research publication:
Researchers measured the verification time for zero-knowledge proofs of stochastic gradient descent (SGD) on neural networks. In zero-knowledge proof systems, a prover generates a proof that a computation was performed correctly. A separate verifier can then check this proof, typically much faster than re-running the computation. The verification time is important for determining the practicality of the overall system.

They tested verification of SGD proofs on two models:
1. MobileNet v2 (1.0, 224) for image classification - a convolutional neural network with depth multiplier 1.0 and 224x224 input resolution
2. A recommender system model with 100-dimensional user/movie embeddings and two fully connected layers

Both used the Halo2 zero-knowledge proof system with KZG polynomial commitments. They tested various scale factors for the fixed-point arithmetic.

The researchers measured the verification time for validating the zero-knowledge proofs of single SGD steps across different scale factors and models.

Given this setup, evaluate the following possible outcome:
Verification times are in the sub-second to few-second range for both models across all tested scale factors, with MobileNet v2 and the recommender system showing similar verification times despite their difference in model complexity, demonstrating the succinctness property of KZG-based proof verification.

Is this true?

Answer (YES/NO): YES